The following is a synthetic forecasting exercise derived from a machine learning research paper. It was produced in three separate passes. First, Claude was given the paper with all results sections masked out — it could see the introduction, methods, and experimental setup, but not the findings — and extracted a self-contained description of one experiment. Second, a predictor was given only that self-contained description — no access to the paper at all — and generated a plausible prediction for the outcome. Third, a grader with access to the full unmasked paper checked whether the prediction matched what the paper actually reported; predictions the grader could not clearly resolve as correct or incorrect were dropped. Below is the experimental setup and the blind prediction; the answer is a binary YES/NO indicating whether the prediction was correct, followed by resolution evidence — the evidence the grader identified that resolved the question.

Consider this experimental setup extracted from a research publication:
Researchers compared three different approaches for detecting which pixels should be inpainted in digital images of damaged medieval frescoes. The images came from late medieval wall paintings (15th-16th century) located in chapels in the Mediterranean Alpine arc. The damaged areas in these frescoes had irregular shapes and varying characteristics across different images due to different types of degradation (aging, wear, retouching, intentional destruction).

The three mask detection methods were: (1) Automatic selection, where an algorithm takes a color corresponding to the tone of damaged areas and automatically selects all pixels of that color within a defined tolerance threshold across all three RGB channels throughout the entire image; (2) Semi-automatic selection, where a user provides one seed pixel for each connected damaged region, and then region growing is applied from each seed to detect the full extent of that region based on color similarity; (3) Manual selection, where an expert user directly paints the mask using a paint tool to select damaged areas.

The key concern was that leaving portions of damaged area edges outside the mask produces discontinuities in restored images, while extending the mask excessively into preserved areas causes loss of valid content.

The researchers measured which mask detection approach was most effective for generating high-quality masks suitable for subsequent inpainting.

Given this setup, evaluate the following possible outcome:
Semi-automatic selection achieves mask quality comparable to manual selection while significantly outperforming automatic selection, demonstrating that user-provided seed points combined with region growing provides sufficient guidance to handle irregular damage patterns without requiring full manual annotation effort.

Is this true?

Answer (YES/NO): NO